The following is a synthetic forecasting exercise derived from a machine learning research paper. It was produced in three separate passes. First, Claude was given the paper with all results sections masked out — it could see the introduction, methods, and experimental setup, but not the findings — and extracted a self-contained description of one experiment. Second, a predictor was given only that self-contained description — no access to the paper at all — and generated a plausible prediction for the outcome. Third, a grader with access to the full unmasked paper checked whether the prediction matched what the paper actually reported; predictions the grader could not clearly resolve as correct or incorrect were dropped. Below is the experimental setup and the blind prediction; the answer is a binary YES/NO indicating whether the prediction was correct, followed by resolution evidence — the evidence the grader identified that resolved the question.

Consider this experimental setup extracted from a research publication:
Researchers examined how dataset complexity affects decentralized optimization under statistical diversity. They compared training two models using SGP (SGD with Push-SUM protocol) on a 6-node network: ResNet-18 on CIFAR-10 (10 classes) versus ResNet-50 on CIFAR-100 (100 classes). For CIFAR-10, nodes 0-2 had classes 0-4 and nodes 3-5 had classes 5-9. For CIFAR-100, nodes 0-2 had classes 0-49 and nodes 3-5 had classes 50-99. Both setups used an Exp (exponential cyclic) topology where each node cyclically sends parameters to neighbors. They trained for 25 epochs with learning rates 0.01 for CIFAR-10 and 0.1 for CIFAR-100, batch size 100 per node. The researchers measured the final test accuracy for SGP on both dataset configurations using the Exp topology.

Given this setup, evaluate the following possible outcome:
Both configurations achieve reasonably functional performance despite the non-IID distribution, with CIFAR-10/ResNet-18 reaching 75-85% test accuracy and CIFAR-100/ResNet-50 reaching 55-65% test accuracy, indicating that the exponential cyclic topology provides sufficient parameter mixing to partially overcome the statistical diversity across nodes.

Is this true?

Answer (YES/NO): NO